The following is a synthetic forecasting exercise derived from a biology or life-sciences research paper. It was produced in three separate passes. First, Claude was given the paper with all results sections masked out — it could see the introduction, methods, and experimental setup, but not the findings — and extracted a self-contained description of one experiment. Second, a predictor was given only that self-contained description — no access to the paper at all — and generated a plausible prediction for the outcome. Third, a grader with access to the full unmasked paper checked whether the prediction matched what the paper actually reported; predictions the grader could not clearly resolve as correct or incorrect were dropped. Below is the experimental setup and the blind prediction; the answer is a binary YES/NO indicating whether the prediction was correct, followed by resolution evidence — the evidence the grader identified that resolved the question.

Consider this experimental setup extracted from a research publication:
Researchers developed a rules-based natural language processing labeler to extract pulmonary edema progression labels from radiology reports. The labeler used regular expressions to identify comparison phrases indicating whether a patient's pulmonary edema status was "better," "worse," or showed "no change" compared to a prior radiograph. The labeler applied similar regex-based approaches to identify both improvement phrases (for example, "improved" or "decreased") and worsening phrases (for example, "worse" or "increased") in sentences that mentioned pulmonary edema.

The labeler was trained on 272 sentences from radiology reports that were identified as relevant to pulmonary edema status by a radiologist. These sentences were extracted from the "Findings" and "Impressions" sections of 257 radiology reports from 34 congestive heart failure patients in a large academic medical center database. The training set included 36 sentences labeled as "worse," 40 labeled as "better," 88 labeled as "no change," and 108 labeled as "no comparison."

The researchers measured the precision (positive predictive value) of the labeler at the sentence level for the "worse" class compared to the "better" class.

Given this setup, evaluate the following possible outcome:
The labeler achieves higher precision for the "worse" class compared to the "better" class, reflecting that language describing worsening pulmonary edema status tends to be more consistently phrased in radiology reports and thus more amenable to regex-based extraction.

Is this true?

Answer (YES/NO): NO